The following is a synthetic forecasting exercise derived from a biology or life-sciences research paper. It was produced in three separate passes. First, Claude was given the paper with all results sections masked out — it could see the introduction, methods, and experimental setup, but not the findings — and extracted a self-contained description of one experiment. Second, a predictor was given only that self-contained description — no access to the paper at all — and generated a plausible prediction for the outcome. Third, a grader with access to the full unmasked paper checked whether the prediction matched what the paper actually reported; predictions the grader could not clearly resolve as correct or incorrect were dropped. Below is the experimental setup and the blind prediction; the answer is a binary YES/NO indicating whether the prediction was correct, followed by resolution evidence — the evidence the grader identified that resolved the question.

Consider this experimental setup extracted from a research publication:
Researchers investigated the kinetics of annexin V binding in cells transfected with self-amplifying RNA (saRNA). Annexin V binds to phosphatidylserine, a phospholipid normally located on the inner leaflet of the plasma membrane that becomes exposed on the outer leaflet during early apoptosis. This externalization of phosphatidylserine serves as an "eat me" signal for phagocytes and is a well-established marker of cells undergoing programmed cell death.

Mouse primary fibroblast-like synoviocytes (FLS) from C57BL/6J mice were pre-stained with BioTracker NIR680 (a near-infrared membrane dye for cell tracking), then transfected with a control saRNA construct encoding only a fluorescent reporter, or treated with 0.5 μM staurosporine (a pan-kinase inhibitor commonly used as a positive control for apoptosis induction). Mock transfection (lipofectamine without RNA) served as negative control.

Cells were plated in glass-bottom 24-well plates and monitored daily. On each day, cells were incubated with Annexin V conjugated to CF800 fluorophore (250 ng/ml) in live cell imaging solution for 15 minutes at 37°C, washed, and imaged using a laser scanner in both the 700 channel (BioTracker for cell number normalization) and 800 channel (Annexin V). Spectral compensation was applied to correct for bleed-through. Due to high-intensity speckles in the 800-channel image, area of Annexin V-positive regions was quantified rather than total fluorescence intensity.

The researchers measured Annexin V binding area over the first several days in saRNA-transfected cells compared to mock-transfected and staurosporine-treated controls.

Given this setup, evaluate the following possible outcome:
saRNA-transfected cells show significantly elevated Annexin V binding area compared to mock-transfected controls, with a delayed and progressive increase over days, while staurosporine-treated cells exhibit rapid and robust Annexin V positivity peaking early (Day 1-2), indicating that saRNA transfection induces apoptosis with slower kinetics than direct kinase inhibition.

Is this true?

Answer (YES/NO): NO